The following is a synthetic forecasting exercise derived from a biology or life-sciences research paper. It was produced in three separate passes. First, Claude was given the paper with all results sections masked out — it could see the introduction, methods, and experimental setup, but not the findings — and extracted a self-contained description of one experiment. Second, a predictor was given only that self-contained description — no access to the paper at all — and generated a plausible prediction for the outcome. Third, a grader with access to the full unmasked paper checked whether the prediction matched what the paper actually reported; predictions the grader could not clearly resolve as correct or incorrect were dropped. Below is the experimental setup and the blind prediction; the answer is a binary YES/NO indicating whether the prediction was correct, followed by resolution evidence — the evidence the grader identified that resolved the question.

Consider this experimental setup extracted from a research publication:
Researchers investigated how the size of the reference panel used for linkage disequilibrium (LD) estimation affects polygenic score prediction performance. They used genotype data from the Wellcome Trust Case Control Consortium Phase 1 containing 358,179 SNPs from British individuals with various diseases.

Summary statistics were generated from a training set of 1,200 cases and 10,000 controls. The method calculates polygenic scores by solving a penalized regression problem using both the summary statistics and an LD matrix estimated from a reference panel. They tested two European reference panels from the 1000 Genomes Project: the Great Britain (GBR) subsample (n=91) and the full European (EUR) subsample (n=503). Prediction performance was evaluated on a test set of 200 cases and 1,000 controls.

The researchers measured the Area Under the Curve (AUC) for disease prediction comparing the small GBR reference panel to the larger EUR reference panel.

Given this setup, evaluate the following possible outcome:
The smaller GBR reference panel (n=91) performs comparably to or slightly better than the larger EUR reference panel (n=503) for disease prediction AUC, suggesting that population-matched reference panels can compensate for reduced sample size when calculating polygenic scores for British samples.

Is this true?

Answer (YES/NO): YES